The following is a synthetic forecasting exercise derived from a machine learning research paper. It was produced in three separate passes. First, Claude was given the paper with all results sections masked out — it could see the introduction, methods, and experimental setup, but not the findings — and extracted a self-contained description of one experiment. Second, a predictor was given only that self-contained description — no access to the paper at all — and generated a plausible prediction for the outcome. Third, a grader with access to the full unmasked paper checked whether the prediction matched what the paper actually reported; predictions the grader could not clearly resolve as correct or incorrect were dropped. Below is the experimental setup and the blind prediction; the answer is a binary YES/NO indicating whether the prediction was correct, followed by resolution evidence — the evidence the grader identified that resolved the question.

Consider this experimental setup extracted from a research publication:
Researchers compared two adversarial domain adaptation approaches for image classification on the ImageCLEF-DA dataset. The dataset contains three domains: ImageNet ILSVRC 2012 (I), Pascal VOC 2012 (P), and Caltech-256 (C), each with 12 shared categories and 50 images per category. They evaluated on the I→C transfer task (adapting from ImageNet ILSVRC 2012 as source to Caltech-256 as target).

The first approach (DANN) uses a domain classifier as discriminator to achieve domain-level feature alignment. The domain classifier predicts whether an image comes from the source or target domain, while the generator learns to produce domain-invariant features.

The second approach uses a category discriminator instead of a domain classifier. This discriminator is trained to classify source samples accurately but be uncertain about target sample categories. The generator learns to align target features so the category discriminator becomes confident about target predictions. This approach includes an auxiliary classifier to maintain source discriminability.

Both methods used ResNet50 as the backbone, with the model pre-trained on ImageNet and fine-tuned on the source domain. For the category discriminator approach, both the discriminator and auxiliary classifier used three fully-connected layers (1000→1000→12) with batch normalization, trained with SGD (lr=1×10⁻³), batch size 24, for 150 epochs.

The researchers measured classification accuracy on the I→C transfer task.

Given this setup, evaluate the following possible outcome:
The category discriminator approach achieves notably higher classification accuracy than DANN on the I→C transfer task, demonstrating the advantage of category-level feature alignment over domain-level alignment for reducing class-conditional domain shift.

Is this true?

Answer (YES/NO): NO